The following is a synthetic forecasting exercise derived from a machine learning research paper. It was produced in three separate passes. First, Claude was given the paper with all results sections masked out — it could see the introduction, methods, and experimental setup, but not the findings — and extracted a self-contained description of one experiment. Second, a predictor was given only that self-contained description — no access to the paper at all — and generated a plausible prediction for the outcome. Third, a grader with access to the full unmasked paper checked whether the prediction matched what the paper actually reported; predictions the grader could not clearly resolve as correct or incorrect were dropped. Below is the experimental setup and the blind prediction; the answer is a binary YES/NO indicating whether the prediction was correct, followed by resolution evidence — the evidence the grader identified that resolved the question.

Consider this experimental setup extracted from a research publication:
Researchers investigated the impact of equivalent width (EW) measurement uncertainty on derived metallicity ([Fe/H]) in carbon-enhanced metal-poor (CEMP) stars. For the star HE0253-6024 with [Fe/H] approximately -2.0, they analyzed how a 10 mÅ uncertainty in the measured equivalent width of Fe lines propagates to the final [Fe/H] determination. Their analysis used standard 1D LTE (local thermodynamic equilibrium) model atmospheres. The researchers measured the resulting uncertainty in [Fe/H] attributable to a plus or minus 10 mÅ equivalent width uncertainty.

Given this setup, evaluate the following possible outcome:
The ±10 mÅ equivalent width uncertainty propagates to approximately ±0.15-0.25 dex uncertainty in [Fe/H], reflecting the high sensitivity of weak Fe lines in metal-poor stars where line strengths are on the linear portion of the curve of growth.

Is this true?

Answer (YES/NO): NO